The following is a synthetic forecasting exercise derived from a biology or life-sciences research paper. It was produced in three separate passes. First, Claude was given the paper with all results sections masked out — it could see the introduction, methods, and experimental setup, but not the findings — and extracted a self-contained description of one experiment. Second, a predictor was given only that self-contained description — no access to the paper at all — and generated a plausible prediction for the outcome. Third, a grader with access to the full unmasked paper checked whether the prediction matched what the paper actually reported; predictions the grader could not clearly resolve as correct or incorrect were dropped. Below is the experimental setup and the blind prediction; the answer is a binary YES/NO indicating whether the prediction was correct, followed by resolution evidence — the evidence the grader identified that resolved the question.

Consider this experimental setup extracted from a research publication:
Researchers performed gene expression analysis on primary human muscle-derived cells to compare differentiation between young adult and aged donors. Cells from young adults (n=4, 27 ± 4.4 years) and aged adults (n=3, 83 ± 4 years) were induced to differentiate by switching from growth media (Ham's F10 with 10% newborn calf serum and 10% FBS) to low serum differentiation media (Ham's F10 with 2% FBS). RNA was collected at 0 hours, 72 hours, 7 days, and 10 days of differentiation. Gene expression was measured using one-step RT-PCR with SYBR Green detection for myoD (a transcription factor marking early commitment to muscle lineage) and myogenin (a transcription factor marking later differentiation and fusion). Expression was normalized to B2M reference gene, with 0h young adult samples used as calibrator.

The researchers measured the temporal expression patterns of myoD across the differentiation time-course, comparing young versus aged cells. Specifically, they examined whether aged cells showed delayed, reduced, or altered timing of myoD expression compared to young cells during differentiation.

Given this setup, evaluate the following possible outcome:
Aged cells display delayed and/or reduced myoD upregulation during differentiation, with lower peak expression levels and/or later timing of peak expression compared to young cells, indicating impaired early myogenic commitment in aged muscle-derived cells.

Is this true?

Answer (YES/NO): YES